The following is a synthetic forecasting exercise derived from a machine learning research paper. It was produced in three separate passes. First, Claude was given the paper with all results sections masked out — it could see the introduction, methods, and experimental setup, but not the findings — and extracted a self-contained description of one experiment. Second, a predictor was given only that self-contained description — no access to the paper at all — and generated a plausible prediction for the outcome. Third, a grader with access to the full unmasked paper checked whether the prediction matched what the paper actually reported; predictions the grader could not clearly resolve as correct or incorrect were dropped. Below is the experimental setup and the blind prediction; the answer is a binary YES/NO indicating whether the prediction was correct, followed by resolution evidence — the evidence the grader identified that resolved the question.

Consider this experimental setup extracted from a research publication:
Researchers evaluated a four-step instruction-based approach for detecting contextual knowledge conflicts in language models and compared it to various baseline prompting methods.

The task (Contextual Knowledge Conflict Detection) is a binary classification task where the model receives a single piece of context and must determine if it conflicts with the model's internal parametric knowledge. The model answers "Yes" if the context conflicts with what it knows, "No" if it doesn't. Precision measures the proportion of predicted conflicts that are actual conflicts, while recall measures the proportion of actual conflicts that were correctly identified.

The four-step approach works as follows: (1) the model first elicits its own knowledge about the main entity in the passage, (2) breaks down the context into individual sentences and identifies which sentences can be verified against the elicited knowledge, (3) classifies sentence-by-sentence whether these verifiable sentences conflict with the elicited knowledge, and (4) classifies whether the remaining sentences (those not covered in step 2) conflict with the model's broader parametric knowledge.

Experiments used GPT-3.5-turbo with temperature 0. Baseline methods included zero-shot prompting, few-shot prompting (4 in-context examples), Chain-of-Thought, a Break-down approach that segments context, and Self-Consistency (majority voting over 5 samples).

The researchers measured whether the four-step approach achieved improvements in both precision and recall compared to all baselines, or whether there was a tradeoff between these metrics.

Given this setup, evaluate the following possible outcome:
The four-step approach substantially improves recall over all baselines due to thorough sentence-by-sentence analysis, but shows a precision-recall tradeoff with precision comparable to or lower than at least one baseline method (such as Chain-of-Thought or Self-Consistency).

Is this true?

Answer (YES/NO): YES